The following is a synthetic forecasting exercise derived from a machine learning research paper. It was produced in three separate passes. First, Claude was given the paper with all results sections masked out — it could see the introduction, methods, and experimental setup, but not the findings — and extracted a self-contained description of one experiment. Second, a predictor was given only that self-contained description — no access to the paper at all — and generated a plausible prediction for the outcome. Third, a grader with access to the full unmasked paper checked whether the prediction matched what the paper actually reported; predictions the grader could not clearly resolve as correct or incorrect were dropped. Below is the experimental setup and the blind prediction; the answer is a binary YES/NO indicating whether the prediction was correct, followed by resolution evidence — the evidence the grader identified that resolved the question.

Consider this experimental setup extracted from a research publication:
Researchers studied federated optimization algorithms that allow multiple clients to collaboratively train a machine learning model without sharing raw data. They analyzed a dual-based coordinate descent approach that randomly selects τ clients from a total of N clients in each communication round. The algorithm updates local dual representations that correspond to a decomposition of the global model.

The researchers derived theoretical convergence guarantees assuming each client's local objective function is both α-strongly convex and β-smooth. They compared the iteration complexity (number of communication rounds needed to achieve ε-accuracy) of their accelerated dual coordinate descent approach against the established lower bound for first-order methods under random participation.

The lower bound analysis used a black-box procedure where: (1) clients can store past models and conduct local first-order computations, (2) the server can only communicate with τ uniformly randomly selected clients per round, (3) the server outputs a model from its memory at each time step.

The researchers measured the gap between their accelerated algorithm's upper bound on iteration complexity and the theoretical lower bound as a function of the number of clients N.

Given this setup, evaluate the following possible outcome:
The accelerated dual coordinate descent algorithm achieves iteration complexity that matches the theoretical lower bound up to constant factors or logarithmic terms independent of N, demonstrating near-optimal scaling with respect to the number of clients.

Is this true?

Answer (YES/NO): NO